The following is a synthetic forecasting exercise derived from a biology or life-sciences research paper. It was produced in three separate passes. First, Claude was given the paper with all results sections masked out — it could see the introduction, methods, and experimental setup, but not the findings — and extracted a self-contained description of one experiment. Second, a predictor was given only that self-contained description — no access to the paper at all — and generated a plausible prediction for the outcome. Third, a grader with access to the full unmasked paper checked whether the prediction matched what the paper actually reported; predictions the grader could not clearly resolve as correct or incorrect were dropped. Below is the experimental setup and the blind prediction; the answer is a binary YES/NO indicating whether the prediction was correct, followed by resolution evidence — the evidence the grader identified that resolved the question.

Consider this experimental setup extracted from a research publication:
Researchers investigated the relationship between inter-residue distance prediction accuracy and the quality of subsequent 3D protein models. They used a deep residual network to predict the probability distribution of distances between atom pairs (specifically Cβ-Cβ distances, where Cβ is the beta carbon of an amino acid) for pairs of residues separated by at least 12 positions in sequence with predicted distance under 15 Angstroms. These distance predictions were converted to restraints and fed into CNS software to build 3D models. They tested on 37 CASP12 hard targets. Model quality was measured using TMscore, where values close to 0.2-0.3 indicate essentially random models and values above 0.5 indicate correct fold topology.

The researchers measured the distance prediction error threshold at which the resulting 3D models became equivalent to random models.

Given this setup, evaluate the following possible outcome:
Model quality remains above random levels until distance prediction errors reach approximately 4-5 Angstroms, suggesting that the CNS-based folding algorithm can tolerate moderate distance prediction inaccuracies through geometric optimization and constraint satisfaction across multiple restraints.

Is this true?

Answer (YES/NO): NO